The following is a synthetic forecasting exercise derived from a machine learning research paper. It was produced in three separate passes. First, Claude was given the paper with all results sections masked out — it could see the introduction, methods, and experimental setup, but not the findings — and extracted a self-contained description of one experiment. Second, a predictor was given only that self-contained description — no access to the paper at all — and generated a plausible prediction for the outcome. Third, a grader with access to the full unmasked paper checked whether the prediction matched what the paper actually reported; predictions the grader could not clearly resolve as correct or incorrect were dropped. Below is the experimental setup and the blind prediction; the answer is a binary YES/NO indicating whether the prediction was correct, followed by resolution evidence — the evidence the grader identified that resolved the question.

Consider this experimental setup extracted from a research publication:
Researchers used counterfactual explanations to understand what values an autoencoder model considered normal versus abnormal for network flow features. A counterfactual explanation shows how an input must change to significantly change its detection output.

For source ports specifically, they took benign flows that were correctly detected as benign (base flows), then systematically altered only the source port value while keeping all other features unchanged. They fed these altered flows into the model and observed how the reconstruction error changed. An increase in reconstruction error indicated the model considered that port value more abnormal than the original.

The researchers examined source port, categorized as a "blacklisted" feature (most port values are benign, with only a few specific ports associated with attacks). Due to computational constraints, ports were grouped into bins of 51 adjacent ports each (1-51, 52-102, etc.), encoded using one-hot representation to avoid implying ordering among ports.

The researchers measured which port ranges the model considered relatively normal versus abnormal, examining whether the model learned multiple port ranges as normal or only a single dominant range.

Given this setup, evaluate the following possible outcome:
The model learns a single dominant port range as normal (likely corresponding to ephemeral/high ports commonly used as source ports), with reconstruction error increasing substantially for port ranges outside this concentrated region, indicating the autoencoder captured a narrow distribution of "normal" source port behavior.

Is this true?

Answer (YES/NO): YES